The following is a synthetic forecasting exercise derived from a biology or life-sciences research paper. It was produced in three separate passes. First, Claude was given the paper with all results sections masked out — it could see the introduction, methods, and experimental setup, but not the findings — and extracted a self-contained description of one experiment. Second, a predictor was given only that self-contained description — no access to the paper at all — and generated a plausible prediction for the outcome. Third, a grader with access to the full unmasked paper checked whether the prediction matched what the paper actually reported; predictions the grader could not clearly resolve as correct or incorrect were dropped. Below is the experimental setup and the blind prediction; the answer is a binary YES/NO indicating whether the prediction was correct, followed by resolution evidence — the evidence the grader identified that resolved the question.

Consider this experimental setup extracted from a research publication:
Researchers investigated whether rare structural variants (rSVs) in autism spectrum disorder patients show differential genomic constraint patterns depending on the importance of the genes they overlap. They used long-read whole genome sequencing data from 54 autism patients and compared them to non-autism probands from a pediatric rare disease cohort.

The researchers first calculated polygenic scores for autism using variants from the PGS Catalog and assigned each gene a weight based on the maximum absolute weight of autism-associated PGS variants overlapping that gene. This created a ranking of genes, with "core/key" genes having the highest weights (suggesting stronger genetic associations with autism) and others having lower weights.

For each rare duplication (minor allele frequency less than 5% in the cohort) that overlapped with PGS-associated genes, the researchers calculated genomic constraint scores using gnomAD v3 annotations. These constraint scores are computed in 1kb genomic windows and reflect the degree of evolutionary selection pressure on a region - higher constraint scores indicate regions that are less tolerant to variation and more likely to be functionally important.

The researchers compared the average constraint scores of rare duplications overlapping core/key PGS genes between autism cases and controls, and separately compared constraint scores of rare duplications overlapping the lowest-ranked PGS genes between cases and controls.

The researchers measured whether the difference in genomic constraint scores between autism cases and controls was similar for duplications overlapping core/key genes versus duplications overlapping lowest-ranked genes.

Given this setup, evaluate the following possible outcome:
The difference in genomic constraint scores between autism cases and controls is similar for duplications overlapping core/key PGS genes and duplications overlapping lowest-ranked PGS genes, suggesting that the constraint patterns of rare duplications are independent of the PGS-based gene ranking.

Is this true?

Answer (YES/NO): NO